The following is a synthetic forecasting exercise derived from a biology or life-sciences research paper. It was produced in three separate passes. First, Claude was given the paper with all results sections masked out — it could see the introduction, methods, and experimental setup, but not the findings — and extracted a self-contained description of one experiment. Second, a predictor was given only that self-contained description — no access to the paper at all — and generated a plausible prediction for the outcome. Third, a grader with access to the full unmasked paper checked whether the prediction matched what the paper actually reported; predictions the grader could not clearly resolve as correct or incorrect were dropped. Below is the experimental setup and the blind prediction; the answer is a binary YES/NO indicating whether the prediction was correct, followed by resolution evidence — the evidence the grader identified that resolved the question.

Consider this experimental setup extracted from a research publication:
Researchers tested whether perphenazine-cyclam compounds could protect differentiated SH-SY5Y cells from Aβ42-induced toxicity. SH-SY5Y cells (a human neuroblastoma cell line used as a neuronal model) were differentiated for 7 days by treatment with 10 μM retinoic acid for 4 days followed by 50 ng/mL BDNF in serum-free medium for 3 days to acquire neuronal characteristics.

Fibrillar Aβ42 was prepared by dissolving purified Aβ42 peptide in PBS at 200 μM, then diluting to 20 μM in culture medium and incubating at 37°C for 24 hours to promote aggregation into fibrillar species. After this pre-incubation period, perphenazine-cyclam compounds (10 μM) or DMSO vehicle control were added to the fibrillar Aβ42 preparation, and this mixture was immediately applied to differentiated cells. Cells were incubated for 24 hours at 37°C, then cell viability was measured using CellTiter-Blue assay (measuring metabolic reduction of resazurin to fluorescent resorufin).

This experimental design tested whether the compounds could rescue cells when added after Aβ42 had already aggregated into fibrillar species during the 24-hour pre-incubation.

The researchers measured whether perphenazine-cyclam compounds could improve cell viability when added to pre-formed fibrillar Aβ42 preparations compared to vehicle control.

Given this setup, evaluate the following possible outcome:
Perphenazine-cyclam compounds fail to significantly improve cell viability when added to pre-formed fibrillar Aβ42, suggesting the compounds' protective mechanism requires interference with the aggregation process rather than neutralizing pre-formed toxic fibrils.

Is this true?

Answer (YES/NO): NO